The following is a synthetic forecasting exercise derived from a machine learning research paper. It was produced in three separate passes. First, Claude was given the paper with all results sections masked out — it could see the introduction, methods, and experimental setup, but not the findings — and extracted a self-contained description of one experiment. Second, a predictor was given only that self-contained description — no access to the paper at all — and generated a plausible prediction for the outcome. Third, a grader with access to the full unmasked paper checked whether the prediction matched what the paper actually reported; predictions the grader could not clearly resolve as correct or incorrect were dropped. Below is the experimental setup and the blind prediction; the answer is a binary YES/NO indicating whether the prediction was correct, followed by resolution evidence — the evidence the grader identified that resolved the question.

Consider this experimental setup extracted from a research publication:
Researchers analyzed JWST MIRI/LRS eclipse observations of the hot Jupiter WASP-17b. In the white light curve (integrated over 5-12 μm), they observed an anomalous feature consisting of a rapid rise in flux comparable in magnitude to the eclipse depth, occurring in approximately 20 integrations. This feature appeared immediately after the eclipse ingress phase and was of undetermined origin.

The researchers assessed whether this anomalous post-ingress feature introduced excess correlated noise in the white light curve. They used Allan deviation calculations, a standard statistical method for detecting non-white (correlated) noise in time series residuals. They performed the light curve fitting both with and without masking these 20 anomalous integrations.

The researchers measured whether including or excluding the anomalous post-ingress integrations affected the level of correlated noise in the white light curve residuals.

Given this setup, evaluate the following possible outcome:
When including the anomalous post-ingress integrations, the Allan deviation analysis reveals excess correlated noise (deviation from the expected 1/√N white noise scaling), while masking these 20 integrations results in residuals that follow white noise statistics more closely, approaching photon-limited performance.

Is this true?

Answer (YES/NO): YES